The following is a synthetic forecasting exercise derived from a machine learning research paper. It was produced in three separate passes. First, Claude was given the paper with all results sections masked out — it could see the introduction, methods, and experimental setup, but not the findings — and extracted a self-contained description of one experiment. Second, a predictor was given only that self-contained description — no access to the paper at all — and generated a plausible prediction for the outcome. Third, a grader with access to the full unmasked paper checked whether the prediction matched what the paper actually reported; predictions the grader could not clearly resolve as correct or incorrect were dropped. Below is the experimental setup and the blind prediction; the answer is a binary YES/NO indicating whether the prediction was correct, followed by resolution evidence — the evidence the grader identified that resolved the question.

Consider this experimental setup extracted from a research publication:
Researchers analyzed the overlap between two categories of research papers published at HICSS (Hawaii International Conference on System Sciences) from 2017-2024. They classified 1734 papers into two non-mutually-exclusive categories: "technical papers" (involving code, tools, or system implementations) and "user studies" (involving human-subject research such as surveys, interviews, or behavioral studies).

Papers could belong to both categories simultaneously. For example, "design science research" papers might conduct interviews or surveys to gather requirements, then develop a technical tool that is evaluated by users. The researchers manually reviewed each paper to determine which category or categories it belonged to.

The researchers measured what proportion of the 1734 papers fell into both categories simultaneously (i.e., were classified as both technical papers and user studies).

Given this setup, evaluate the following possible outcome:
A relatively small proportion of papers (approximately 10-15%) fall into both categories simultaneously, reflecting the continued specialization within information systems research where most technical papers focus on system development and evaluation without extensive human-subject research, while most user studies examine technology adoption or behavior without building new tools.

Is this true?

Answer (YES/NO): NO